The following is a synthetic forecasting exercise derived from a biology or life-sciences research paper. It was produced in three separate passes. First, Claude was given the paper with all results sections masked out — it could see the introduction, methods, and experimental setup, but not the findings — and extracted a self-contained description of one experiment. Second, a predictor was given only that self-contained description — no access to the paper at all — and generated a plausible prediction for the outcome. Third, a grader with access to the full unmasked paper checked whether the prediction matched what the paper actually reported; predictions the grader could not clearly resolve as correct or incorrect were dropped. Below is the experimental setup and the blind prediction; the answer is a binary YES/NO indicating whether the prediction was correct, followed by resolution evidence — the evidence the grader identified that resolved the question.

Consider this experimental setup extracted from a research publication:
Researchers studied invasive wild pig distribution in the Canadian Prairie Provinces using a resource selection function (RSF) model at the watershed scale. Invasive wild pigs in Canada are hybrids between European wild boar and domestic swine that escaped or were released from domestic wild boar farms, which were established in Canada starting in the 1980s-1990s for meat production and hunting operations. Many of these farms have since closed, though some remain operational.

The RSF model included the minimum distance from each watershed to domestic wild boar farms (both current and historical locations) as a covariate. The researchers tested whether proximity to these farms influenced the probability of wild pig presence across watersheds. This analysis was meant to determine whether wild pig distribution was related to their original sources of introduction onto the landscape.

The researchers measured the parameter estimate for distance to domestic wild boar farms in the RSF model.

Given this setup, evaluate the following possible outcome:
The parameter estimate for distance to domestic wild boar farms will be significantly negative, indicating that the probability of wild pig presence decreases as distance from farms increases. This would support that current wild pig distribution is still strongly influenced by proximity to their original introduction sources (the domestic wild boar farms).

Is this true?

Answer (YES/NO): YES